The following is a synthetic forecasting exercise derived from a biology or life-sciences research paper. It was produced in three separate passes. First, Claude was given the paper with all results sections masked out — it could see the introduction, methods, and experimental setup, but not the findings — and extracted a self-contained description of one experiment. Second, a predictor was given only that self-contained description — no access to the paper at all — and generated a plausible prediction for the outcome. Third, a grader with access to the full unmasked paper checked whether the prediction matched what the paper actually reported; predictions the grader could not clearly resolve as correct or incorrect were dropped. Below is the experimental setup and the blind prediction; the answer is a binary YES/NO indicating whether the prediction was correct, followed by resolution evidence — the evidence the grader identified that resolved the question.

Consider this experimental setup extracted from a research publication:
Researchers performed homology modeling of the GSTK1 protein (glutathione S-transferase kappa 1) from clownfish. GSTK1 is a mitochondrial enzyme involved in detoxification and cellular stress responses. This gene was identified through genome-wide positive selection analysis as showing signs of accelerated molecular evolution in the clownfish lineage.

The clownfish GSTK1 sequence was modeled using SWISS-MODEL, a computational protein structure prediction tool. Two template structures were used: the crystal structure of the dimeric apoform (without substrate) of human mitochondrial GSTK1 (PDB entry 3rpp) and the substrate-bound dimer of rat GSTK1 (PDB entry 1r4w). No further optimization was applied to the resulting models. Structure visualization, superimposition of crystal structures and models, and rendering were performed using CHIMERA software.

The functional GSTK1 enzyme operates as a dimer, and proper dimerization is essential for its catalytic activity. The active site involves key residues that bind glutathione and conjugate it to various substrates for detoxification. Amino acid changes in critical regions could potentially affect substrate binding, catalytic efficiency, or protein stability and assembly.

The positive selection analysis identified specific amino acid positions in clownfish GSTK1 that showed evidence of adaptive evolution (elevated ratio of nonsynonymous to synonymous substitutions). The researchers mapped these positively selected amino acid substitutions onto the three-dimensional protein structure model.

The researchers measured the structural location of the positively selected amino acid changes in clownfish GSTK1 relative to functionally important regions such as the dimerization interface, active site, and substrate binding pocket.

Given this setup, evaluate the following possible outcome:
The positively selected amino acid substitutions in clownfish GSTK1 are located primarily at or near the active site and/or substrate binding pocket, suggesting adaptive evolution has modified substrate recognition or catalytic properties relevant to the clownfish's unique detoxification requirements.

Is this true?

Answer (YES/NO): YES